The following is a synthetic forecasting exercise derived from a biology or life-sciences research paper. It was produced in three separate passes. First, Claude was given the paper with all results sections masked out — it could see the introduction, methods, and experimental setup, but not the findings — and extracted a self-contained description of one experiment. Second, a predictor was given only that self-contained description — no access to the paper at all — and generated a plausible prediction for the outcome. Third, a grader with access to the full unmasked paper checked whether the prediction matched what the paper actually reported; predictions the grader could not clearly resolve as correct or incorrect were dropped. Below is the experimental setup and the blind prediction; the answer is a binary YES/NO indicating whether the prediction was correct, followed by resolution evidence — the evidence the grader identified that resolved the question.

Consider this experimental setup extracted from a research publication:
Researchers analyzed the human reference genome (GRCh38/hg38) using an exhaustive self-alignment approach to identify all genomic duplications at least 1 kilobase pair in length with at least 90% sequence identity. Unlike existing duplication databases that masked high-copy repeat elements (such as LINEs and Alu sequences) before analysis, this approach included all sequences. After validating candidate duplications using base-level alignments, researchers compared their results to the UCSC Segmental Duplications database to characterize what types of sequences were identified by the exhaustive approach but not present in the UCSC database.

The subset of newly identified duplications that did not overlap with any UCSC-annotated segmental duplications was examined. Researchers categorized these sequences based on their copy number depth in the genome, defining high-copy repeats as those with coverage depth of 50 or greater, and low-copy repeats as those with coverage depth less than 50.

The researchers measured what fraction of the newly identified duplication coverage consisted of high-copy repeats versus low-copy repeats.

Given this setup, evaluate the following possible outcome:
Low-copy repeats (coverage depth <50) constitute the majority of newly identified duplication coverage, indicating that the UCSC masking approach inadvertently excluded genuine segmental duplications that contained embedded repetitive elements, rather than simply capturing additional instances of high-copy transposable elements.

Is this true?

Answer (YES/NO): NO